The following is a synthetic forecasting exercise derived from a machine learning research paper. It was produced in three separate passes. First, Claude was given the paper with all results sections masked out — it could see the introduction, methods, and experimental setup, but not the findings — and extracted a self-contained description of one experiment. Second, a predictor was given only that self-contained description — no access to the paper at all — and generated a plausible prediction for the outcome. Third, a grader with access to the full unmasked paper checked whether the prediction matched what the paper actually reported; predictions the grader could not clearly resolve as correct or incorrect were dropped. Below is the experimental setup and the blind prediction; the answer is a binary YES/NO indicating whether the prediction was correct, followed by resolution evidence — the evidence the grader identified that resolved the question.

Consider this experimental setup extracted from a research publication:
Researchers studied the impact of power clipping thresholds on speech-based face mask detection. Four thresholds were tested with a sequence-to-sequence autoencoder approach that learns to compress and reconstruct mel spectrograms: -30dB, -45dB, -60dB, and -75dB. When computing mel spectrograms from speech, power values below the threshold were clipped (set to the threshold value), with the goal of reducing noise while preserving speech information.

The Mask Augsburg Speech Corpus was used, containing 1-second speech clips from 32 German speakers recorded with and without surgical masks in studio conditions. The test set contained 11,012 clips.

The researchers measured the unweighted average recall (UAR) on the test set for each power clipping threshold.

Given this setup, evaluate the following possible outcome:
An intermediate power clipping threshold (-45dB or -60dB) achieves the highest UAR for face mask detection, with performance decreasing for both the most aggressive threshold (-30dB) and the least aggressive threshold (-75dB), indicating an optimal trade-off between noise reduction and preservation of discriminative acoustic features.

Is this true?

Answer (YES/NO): NO